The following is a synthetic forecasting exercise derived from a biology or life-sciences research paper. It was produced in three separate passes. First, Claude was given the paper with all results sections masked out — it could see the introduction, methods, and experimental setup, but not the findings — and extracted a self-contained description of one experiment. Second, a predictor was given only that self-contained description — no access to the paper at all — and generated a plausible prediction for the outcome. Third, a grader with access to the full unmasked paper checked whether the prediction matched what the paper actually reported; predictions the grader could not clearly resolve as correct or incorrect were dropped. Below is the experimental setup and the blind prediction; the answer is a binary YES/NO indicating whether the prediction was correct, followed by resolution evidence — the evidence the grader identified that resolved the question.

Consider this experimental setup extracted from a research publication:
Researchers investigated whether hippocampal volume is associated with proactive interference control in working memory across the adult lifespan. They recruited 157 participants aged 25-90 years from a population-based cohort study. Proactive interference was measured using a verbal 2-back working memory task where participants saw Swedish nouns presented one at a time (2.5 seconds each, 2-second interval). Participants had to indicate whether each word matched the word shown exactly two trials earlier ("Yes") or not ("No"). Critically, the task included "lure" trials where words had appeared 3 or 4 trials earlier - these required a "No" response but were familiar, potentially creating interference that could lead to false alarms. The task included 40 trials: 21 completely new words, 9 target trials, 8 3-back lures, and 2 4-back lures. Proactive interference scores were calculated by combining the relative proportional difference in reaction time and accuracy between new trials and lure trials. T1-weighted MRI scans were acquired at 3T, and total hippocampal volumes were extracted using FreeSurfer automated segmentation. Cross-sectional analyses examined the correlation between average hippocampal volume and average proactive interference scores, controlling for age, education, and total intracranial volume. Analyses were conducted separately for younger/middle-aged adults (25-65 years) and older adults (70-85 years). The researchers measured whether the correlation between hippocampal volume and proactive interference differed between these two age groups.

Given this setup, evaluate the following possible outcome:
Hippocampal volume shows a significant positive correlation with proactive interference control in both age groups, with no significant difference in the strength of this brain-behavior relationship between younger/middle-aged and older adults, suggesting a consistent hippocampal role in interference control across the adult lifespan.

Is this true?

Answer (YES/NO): NO